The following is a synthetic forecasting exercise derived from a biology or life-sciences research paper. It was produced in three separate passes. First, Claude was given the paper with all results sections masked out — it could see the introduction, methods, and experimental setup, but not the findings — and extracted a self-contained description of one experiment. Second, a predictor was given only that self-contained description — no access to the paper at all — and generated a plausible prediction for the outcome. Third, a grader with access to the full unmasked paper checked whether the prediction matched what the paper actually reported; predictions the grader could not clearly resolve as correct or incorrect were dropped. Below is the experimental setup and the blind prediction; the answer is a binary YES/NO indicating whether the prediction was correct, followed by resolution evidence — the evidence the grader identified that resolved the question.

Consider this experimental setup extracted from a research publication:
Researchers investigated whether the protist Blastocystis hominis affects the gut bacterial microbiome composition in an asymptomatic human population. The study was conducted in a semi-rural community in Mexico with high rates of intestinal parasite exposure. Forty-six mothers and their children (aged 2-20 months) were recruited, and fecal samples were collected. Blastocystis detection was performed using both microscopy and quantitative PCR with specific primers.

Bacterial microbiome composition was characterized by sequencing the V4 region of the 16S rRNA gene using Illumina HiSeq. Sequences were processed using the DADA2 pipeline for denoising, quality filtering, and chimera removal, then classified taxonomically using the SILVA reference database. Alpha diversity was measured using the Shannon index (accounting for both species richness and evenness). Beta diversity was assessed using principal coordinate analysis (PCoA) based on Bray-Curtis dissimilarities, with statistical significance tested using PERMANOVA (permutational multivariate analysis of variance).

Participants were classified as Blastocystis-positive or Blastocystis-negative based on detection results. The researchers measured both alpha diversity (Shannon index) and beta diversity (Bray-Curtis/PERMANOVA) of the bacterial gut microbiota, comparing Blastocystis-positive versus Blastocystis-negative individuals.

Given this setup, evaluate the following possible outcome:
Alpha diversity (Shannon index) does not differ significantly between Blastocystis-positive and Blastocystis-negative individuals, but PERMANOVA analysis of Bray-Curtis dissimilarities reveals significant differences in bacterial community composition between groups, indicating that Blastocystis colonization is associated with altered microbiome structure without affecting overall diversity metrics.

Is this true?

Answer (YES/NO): YES